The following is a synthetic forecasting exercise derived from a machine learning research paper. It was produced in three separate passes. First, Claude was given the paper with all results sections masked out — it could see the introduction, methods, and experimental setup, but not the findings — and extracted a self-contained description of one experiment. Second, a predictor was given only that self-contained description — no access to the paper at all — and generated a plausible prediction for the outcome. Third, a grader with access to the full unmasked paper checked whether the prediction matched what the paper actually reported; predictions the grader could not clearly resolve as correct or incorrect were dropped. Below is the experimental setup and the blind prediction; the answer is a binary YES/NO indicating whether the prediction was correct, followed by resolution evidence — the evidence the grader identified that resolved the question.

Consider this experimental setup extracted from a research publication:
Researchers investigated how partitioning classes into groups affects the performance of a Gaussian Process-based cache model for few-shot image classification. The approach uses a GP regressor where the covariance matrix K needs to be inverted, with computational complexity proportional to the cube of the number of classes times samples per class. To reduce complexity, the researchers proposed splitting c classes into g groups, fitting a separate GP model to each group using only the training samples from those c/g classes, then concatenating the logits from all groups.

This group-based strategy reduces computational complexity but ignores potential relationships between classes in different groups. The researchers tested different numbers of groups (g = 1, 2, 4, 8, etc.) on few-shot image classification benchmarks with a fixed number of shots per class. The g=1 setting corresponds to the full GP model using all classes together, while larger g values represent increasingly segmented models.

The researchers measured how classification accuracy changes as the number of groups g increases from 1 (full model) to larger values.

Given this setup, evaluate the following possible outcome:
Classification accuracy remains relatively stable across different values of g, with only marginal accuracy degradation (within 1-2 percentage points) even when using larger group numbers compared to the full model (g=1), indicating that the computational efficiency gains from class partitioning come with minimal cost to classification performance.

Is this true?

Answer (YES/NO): NO